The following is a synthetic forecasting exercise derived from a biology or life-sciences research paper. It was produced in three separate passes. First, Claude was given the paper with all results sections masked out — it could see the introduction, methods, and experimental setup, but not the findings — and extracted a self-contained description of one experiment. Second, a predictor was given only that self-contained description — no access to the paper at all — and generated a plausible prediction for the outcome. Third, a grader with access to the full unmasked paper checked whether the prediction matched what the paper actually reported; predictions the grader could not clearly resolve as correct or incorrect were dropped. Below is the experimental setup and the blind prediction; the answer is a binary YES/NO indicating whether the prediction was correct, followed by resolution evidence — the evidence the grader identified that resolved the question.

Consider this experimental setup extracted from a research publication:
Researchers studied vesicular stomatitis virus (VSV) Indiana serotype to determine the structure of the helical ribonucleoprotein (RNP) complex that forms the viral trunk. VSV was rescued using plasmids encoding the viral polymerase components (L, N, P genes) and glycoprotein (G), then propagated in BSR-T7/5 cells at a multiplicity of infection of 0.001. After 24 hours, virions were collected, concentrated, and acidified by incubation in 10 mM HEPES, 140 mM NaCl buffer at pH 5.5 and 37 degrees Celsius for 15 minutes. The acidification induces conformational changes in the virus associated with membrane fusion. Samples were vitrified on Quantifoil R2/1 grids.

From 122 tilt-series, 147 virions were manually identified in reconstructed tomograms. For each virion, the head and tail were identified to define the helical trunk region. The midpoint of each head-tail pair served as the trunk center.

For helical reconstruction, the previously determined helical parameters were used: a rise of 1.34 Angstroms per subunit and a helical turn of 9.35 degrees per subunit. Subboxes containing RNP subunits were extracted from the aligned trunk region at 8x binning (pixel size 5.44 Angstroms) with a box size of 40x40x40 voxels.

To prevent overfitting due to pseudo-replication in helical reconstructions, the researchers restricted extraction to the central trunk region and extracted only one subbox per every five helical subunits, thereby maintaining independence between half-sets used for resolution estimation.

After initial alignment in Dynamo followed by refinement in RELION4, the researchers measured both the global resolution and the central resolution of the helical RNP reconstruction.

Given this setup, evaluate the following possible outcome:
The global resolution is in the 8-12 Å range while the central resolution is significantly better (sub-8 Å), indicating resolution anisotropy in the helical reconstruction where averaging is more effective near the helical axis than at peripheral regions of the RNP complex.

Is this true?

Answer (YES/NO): NO